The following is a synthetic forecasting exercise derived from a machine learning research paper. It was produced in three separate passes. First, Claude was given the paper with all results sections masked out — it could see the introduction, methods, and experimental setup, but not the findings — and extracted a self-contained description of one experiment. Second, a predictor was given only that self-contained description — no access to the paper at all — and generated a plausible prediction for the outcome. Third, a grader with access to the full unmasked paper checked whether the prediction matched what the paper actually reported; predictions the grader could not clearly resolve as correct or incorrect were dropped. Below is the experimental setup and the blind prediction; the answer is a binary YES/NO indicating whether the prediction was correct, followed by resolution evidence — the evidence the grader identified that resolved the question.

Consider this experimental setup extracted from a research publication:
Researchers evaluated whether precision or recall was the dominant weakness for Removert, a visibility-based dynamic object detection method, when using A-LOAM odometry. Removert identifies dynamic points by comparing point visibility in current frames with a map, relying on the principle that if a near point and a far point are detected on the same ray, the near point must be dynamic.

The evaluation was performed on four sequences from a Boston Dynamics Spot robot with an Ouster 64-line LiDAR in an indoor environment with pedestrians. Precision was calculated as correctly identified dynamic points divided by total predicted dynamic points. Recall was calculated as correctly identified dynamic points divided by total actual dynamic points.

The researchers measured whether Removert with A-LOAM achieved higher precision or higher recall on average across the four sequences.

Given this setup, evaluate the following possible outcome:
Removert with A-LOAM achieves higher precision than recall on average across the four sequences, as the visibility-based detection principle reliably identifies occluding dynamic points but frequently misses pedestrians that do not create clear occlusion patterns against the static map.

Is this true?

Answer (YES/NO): YES